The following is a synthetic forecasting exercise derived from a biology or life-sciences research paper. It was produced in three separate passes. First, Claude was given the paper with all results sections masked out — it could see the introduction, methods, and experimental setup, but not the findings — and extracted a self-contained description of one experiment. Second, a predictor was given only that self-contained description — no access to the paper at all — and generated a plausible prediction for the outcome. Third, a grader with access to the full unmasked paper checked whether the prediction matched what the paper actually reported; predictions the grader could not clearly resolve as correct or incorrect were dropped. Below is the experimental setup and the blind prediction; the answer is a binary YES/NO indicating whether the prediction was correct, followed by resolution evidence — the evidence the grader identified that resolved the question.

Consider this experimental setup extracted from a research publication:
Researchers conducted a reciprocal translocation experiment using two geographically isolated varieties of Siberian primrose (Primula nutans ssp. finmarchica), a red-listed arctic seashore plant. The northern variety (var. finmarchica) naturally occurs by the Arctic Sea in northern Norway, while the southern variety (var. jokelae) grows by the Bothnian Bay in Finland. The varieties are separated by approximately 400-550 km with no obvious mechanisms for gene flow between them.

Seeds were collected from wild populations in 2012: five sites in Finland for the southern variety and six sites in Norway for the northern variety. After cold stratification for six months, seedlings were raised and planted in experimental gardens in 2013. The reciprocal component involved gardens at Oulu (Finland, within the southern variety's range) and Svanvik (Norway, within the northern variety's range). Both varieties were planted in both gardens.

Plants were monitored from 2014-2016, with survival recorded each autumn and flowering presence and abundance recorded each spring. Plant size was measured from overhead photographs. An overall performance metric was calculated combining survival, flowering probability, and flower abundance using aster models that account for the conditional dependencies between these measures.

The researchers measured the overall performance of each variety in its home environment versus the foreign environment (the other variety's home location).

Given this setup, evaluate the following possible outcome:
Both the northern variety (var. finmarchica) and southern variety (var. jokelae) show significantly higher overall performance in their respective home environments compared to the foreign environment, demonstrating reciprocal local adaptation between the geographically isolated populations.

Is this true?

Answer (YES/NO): NO